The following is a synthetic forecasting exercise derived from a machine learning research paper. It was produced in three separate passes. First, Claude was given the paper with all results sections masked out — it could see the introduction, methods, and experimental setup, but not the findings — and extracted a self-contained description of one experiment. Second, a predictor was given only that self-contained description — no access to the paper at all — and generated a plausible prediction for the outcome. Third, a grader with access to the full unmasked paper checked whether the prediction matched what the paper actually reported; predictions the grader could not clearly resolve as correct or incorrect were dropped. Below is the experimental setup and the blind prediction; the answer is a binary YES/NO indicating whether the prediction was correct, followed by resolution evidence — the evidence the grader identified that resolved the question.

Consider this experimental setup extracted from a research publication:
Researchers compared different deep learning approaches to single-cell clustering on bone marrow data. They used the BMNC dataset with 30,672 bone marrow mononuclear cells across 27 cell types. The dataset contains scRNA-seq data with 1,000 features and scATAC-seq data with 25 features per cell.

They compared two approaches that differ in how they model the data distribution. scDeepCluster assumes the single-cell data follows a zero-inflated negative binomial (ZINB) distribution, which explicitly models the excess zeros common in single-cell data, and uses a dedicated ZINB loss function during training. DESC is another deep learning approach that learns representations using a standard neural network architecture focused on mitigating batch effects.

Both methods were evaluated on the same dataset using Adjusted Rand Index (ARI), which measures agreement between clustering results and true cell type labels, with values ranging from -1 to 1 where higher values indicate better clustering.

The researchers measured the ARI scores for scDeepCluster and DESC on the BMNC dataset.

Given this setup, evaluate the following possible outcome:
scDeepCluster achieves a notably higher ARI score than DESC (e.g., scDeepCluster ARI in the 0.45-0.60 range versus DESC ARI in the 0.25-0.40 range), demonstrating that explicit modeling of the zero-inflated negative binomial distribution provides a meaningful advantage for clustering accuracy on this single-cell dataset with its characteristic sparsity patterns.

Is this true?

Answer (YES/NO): NO